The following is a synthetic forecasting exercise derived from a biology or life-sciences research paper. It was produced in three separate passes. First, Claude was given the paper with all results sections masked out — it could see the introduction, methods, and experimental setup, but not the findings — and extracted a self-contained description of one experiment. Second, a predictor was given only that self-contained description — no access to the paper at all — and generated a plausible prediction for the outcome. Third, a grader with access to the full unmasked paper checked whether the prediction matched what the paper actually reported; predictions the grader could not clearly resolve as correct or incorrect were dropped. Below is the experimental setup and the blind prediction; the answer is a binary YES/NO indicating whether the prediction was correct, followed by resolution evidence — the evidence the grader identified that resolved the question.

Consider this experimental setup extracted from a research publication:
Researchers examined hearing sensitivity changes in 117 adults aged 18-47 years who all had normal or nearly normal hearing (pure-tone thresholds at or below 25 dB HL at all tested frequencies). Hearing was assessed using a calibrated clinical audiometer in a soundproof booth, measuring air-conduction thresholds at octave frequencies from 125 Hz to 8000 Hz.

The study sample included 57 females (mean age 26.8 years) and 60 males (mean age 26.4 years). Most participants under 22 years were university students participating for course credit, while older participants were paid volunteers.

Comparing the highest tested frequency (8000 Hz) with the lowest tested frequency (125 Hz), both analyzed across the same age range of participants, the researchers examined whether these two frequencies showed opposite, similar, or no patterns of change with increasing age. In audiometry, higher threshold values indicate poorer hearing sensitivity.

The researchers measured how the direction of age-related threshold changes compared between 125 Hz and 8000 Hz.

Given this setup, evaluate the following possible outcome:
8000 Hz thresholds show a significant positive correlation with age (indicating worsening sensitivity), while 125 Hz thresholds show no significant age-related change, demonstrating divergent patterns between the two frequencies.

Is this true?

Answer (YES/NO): NO